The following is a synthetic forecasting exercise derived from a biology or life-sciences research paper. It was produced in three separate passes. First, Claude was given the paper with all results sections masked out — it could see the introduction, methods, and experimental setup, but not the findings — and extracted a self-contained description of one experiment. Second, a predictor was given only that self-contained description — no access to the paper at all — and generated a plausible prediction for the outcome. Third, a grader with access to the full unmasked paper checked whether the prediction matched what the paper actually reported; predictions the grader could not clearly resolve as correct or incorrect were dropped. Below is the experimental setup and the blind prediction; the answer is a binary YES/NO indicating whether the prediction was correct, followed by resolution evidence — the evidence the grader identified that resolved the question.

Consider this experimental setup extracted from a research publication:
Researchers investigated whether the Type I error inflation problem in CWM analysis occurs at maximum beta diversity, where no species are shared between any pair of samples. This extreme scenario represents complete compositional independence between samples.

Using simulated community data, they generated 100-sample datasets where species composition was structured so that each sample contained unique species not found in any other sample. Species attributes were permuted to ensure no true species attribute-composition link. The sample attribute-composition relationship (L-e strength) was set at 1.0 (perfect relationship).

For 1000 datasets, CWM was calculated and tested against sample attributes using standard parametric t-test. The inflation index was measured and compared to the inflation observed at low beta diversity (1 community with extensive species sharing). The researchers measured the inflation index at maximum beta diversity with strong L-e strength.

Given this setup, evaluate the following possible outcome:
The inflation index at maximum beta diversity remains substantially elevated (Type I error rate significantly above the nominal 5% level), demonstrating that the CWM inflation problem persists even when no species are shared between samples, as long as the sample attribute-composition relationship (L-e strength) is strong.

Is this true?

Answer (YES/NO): NO